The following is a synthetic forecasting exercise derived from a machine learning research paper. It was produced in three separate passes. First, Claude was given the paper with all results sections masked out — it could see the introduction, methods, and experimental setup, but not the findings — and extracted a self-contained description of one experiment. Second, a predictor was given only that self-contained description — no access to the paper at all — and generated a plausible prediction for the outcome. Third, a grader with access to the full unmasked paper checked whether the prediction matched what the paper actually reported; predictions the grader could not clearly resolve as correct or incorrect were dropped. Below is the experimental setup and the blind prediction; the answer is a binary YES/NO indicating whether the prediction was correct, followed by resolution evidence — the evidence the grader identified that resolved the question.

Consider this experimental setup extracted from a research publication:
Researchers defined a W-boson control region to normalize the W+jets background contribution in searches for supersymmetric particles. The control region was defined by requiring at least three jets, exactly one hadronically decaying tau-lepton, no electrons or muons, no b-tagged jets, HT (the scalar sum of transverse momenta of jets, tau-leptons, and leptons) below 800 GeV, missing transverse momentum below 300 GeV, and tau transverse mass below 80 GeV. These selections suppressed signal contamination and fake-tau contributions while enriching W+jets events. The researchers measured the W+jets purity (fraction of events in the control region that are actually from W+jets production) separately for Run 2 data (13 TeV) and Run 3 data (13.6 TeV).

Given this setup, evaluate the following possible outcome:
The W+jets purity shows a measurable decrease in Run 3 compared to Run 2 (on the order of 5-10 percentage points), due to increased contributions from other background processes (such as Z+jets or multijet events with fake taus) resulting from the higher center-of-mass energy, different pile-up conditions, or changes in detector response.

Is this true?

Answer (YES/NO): NO